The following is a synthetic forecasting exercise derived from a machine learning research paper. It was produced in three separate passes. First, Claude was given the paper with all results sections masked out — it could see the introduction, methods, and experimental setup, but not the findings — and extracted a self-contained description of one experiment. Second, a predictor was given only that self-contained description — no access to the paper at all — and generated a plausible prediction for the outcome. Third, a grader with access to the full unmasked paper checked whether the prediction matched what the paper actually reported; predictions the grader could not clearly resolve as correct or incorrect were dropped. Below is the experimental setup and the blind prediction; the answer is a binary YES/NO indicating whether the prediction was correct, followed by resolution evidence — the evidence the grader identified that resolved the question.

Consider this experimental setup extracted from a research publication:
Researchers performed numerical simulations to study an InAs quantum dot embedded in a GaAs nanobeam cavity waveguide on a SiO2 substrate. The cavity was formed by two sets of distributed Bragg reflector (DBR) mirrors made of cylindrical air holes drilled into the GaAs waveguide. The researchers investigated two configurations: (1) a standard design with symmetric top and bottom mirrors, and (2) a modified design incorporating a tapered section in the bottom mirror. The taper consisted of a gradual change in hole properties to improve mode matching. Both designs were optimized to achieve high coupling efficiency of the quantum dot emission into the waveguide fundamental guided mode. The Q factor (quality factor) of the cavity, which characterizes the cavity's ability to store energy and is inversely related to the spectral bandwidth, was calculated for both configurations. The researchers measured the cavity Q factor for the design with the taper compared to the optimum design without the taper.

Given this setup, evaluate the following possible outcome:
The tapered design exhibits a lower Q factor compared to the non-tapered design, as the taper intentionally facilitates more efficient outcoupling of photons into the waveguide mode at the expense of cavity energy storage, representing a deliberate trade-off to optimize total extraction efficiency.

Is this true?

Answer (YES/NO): NO